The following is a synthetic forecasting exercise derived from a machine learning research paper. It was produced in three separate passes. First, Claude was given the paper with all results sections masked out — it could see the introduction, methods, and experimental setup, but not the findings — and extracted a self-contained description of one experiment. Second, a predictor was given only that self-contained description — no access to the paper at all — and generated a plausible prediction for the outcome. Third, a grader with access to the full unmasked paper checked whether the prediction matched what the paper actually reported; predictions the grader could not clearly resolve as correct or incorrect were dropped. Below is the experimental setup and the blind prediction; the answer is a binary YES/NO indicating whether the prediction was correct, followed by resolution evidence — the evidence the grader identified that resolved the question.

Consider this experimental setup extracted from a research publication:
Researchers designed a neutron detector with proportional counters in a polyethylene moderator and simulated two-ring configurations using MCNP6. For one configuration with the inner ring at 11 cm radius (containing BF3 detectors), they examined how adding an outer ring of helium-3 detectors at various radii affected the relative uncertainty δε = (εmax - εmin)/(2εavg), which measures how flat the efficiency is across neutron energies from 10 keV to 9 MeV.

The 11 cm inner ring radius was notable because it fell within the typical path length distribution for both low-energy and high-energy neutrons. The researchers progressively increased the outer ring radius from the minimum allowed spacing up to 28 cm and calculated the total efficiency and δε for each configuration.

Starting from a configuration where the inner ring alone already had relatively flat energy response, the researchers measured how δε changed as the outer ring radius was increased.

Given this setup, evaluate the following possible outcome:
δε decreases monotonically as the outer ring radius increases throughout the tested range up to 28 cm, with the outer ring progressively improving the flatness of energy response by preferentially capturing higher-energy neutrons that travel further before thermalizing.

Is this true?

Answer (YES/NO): NO